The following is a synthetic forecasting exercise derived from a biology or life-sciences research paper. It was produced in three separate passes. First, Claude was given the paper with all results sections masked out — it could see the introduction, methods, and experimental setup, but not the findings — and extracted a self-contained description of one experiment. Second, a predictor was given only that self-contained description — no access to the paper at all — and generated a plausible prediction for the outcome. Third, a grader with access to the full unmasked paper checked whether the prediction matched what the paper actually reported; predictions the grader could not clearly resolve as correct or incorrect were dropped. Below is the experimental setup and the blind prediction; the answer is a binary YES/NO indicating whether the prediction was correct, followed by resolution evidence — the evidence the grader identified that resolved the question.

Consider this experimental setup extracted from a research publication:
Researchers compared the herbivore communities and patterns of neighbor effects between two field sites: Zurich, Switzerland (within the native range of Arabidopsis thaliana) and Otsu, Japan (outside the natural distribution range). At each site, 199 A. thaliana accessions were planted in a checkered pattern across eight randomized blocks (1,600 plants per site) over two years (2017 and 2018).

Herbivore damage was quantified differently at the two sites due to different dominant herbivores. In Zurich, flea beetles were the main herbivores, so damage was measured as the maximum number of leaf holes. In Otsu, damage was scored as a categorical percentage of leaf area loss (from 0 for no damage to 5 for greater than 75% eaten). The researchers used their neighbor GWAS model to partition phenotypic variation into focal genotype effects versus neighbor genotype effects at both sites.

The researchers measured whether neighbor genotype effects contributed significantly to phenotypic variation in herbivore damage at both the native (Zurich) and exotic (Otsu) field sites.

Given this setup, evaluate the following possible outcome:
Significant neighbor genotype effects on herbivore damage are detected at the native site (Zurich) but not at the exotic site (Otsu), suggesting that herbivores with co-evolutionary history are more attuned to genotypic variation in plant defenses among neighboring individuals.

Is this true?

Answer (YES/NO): NO